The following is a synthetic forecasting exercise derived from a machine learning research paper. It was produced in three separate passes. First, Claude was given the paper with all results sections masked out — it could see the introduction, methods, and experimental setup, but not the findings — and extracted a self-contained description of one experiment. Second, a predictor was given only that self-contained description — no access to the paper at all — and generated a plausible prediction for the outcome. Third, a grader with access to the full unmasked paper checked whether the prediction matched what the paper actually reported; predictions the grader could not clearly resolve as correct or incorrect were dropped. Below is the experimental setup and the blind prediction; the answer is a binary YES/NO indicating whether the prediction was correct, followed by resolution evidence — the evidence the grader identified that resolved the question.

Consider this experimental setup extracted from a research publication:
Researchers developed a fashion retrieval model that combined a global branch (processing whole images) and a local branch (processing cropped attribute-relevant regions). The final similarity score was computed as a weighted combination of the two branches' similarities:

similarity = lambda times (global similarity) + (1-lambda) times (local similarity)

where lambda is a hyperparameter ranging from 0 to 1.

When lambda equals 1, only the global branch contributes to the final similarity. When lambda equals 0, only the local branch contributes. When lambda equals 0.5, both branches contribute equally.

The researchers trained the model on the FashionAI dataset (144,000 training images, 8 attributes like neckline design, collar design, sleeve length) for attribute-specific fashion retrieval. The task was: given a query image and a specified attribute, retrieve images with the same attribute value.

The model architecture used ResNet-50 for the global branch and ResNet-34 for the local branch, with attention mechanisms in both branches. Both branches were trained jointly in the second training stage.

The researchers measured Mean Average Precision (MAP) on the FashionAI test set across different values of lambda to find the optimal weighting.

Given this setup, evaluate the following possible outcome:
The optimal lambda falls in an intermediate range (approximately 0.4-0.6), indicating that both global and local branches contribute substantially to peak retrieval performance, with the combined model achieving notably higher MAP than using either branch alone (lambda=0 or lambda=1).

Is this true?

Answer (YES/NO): YES